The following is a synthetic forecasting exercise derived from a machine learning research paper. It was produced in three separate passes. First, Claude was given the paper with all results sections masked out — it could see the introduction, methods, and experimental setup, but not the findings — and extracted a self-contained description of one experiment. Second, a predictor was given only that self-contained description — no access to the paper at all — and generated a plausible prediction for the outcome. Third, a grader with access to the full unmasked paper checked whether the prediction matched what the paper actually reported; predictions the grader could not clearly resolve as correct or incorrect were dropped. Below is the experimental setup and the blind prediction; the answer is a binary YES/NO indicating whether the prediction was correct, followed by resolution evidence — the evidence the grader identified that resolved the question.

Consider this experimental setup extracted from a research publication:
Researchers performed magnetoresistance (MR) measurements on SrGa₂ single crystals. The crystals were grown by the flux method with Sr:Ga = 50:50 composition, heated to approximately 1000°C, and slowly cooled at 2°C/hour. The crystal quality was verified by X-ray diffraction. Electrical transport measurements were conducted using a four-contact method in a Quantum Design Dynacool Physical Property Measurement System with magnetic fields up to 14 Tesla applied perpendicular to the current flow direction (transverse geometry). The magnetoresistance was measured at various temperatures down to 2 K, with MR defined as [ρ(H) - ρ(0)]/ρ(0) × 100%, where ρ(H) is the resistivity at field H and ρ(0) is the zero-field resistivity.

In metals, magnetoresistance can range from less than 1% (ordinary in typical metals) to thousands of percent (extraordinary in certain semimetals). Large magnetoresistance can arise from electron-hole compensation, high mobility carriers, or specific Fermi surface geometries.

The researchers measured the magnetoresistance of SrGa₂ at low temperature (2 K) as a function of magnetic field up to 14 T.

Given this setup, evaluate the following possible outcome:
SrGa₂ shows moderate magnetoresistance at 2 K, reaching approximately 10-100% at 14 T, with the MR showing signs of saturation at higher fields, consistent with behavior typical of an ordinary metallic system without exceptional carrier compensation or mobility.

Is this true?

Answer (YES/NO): NO